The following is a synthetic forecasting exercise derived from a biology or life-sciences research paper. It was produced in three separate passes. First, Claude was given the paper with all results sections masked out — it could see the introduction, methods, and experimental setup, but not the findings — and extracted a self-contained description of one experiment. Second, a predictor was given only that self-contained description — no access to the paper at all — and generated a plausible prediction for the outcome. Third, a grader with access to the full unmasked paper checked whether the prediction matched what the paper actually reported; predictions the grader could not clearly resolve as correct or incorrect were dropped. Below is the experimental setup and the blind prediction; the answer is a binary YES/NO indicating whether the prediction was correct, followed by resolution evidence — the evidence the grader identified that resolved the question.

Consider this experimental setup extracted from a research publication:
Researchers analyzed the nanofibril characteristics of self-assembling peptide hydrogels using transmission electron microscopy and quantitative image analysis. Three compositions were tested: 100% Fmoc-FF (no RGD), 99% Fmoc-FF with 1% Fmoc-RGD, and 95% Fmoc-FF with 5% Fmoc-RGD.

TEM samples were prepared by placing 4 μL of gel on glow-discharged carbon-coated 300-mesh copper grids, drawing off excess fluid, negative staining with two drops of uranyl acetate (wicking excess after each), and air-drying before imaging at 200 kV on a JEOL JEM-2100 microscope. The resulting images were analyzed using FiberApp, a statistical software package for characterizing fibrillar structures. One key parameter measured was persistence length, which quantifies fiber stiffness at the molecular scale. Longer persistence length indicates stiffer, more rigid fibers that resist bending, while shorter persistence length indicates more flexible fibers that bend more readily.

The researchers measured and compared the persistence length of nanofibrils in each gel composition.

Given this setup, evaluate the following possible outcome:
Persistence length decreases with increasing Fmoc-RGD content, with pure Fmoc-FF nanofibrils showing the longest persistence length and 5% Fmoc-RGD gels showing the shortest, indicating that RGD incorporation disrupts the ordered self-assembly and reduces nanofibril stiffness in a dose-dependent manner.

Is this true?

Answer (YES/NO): NO